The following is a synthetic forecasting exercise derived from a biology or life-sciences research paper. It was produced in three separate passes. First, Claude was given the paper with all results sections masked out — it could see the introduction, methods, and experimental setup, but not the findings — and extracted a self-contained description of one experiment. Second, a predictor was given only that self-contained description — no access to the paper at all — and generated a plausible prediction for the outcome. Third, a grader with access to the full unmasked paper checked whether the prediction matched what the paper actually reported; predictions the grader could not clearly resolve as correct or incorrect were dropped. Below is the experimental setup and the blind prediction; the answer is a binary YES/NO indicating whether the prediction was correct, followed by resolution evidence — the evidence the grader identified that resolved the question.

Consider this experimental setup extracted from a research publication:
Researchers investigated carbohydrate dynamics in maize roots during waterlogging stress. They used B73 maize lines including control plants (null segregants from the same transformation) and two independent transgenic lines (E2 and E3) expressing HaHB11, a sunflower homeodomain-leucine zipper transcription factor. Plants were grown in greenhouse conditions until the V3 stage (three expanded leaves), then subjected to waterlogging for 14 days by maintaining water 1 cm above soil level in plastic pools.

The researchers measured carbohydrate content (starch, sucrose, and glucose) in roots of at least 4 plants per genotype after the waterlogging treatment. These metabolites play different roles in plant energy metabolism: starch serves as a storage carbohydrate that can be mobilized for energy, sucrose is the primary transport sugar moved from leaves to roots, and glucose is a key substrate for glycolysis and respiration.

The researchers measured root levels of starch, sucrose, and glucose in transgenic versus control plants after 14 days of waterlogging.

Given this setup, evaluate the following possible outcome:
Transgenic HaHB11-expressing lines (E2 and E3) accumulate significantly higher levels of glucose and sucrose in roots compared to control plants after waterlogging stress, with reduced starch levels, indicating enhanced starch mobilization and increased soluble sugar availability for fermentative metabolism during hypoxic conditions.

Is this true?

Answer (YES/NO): NO